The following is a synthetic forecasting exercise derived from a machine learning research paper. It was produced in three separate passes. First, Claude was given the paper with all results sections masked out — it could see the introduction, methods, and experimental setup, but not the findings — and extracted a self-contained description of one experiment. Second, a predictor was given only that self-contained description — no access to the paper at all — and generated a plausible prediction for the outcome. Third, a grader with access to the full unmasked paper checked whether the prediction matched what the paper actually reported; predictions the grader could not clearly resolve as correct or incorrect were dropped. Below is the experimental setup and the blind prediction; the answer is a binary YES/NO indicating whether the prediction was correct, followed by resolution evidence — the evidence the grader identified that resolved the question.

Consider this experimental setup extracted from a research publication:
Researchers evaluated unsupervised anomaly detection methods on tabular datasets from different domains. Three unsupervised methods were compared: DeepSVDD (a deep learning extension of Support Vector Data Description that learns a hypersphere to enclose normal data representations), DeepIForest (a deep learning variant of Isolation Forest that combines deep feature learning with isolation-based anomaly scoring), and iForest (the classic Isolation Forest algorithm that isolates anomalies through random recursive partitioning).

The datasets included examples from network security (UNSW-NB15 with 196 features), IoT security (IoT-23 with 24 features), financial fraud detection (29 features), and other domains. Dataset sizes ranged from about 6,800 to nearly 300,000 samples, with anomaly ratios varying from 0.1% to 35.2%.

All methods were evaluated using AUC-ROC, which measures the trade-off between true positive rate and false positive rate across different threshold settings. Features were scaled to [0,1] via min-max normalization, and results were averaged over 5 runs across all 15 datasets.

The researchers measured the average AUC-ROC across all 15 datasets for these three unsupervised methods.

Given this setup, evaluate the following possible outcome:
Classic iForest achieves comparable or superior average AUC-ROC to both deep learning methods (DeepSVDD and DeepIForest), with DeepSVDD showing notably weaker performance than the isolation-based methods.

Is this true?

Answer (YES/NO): NO